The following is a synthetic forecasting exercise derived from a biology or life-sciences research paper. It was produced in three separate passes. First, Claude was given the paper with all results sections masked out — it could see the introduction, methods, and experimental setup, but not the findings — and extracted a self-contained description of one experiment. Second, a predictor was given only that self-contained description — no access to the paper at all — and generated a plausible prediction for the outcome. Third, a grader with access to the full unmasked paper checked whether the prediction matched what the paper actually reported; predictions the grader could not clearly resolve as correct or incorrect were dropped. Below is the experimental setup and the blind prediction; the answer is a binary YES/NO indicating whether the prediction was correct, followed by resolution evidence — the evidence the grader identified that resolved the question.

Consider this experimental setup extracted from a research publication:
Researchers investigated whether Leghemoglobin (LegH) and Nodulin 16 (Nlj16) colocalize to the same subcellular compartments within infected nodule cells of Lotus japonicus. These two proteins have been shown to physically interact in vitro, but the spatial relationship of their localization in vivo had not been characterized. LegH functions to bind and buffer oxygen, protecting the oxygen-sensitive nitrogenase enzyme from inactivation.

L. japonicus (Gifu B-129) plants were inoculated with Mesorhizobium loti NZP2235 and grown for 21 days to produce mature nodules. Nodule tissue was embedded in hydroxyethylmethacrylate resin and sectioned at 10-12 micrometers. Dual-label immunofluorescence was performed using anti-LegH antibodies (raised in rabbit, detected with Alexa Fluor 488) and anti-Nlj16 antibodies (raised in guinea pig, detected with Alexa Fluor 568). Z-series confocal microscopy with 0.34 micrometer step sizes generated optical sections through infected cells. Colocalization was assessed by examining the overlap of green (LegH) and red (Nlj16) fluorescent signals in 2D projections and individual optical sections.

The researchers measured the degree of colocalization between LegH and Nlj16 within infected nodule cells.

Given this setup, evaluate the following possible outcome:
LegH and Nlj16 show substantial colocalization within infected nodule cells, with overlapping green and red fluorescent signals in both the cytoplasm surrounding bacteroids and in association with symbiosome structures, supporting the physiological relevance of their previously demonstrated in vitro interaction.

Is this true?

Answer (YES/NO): NO